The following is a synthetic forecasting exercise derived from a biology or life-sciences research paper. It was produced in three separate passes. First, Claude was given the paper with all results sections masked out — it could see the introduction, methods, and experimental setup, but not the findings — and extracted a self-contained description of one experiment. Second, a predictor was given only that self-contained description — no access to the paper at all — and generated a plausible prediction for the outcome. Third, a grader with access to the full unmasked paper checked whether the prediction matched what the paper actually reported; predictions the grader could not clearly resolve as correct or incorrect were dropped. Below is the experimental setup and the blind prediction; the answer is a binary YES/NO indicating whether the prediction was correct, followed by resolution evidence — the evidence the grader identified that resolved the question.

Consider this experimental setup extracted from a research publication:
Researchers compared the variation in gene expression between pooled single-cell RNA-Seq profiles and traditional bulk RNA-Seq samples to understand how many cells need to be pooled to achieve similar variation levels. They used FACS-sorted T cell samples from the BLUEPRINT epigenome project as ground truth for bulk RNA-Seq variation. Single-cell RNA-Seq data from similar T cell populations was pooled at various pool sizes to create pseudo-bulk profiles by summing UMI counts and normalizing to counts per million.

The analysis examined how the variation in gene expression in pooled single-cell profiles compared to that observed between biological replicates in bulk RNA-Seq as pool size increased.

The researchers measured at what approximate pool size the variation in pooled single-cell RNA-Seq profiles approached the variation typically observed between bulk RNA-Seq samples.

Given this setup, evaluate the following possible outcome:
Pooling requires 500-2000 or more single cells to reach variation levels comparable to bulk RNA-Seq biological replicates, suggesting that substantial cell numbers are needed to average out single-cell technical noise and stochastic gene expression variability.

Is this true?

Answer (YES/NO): YES